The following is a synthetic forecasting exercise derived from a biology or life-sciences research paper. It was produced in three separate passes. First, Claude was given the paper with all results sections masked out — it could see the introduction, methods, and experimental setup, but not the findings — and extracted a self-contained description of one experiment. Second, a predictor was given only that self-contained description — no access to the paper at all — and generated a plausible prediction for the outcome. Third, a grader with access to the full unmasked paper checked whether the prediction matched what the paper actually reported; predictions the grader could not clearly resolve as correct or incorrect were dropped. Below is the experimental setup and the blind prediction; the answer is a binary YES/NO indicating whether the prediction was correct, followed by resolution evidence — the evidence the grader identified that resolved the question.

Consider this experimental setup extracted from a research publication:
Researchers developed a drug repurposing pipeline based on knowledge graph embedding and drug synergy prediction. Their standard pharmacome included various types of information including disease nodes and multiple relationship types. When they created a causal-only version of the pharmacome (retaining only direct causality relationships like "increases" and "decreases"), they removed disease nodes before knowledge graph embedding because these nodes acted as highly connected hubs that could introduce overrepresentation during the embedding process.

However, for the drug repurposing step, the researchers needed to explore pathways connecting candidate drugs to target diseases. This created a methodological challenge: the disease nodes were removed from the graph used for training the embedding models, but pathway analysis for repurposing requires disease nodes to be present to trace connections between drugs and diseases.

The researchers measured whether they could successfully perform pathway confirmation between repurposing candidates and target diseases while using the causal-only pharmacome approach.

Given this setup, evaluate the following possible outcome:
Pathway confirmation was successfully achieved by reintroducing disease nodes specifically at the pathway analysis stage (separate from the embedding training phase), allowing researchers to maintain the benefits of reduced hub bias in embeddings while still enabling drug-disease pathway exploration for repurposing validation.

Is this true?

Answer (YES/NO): YES